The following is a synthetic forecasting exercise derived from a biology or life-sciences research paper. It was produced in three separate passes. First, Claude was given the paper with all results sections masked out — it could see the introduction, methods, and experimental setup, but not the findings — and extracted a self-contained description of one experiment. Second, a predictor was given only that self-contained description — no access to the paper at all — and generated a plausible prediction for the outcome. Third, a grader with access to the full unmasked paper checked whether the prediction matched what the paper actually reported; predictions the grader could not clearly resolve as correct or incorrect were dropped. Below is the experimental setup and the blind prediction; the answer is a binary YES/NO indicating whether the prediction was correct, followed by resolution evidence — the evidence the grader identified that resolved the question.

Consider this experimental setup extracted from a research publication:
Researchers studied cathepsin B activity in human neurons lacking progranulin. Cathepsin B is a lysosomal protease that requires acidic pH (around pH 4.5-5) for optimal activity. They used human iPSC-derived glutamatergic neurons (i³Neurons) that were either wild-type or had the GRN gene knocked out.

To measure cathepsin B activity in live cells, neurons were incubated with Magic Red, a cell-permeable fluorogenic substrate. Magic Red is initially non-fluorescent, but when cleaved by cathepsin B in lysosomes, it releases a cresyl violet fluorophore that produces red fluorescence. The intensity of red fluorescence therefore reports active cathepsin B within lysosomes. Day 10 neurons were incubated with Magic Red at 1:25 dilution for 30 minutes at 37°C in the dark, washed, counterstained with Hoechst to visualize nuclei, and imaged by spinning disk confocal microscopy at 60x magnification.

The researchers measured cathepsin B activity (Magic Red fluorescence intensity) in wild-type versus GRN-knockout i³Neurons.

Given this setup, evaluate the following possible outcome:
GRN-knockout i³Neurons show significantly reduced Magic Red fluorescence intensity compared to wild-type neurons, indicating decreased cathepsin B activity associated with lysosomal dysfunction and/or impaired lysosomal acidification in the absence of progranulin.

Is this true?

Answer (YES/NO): YES